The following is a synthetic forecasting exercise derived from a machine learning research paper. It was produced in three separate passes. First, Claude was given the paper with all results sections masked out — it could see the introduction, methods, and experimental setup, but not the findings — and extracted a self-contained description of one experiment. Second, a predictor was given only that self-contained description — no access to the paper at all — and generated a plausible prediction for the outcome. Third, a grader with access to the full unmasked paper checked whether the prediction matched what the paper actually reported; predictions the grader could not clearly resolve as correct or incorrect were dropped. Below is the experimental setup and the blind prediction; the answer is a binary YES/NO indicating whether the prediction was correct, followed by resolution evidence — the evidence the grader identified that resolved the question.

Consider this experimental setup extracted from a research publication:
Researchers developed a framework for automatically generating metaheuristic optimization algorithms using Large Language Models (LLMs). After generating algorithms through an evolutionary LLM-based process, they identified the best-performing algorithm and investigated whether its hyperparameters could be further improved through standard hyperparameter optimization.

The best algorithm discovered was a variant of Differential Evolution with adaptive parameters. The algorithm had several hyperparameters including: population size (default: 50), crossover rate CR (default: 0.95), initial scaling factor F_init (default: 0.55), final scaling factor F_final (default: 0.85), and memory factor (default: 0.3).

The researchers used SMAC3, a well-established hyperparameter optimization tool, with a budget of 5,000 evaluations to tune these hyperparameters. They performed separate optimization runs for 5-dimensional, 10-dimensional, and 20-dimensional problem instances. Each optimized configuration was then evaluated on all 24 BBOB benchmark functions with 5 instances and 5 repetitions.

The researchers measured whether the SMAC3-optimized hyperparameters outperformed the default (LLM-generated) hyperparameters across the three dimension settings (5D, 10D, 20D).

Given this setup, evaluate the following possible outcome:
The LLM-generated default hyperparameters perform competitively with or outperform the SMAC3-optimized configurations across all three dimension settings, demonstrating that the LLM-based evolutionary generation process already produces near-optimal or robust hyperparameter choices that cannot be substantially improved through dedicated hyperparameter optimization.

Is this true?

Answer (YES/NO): NO